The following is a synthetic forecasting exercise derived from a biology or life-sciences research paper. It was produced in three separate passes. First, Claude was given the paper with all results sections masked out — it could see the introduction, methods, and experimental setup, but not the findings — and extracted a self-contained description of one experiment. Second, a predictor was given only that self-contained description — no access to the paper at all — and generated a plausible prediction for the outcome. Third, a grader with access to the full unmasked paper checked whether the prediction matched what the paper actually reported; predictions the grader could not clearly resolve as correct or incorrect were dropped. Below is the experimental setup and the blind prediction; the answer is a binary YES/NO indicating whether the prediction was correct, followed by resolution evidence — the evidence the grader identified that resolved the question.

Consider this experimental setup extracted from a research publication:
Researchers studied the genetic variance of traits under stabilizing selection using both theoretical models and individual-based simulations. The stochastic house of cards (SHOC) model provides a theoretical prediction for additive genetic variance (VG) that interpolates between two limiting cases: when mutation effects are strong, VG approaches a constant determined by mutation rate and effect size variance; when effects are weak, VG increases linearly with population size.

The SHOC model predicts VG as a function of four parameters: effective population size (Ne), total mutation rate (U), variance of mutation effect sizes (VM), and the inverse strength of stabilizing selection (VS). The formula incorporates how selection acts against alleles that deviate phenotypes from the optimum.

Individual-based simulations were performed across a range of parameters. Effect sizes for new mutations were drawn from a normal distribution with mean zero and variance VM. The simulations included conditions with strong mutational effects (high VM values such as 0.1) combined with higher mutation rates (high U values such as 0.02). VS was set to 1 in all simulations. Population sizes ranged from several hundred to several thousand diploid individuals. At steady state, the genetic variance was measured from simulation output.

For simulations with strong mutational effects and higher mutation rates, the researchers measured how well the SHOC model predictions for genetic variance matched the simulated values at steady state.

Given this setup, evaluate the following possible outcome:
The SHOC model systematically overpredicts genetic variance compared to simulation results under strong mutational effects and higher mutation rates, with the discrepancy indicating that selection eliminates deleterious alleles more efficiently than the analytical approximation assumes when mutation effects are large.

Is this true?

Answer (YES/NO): NO